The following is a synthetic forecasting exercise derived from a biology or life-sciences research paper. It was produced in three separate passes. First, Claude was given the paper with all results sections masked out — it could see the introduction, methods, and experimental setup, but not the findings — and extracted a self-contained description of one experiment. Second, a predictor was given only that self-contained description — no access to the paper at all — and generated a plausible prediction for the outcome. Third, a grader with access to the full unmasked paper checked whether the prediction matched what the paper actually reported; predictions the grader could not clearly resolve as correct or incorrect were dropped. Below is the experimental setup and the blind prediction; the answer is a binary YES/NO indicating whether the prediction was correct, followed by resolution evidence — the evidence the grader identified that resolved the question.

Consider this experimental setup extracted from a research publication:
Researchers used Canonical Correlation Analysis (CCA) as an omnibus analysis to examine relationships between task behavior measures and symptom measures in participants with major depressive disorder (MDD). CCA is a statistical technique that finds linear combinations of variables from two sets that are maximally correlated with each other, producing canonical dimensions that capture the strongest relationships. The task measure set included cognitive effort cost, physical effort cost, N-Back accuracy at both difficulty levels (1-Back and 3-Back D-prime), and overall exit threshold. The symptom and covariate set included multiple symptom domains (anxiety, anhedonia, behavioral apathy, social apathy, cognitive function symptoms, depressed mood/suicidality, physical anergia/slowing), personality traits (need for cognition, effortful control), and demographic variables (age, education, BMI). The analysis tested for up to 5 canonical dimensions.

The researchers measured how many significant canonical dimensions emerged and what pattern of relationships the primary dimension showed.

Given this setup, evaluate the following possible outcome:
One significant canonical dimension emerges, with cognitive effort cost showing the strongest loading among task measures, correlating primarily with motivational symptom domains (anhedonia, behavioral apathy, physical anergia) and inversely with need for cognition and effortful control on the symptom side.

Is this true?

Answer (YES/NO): NO